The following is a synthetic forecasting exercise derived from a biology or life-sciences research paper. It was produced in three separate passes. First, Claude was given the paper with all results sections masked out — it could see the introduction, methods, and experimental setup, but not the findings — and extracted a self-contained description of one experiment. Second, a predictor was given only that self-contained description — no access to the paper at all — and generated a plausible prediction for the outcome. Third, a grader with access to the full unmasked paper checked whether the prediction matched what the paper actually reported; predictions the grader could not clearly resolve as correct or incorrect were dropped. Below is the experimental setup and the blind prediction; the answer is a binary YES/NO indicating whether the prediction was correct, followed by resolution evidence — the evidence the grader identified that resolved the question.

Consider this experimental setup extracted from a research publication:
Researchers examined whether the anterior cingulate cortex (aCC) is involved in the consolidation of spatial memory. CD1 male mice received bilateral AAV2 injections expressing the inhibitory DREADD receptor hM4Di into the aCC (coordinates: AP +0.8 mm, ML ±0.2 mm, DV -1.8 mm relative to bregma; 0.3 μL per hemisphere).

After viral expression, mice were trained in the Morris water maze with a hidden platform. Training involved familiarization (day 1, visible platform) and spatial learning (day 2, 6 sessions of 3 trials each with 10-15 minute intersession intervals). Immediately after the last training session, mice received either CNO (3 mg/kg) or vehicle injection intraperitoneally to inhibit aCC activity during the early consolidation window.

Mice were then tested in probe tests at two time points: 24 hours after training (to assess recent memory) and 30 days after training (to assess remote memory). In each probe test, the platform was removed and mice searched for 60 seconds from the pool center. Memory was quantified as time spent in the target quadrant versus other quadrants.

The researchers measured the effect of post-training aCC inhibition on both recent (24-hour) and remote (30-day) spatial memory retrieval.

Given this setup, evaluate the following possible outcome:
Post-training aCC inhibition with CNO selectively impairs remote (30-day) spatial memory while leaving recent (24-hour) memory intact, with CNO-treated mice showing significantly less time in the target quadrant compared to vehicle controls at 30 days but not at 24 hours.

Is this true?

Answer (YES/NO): YES